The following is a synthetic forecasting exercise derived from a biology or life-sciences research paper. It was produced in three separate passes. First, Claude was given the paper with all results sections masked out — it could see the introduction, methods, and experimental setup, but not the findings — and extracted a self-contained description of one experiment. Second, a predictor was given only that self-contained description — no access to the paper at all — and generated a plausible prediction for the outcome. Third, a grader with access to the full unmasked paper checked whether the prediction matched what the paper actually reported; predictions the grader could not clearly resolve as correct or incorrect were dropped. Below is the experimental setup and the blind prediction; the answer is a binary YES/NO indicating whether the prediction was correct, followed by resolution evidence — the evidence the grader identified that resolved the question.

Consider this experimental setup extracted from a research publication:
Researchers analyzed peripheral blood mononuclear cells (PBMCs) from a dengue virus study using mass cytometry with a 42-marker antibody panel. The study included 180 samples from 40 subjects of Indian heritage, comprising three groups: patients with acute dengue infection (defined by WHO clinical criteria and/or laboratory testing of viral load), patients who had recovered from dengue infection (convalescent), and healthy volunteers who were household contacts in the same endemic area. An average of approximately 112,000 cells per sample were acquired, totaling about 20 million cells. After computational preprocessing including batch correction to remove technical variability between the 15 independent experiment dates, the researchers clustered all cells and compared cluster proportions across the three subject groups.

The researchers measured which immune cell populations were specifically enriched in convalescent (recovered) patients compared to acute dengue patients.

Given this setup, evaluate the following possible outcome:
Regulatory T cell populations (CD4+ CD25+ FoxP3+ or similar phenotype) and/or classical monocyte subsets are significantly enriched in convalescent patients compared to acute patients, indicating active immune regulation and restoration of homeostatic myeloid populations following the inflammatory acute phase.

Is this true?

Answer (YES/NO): YES